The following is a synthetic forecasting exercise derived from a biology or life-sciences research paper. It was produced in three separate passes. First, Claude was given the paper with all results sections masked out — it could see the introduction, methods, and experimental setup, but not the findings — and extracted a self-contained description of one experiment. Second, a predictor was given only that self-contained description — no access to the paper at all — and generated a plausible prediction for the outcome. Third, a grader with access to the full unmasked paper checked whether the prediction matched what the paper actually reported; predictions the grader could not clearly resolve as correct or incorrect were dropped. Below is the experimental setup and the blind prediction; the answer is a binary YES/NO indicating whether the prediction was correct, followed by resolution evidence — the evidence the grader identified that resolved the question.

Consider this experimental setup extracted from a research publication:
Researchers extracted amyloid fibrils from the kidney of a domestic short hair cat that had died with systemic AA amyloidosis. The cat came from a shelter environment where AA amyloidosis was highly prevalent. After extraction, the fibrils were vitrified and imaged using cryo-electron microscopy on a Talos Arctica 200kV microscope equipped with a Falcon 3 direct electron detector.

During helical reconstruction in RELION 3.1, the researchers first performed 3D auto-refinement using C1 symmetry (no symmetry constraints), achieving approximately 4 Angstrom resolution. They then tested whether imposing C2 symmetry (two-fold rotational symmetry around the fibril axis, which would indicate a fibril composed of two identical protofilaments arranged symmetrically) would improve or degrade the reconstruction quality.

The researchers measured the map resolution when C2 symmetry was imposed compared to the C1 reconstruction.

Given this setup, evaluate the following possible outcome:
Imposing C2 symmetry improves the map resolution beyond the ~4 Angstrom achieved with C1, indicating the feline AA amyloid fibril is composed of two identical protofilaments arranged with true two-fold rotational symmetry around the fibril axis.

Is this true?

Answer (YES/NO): YES